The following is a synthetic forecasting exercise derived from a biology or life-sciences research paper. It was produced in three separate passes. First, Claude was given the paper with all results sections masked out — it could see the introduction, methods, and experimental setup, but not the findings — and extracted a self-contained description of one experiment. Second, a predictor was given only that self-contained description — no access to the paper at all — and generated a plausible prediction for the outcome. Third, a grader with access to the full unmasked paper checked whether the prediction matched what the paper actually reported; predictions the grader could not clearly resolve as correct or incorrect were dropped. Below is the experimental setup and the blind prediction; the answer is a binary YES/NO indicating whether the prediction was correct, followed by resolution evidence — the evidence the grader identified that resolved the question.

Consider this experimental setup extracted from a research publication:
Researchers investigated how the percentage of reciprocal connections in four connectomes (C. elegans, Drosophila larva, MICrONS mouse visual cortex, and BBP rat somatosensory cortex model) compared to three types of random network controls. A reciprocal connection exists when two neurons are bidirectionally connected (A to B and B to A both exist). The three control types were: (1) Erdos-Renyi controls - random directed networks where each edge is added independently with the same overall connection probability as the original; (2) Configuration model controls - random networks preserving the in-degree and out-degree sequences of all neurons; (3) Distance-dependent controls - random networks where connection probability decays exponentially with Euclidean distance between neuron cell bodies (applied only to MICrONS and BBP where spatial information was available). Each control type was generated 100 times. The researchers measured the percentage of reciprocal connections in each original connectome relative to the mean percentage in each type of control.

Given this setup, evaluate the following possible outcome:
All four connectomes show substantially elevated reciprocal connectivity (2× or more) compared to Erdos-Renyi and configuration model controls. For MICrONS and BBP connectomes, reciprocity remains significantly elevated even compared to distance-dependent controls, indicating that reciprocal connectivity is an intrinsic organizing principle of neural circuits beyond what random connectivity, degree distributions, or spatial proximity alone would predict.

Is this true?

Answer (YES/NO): NO